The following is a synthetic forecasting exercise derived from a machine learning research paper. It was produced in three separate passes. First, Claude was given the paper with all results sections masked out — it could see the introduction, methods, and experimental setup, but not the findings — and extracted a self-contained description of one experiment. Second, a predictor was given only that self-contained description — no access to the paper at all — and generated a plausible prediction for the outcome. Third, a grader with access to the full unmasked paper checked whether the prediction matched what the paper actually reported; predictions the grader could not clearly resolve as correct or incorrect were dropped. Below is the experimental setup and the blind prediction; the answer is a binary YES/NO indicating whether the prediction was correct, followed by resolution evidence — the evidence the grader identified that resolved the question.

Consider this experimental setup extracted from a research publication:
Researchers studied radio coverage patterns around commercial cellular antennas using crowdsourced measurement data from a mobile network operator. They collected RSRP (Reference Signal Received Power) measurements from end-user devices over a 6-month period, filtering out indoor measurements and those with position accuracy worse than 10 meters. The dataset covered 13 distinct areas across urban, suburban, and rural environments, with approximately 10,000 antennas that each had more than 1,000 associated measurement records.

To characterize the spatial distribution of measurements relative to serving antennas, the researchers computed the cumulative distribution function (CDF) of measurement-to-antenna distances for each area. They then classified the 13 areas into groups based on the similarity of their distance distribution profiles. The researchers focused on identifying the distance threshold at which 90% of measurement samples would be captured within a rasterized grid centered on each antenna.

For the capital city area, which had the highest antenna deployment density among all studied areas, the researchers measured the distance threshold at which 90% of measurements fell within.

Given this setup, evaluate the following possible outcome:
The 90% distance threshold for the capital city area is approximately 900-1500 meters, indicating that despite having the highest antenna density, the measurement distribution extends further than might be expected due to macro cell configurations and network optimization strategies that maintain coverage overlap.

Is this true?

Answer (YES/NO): NO